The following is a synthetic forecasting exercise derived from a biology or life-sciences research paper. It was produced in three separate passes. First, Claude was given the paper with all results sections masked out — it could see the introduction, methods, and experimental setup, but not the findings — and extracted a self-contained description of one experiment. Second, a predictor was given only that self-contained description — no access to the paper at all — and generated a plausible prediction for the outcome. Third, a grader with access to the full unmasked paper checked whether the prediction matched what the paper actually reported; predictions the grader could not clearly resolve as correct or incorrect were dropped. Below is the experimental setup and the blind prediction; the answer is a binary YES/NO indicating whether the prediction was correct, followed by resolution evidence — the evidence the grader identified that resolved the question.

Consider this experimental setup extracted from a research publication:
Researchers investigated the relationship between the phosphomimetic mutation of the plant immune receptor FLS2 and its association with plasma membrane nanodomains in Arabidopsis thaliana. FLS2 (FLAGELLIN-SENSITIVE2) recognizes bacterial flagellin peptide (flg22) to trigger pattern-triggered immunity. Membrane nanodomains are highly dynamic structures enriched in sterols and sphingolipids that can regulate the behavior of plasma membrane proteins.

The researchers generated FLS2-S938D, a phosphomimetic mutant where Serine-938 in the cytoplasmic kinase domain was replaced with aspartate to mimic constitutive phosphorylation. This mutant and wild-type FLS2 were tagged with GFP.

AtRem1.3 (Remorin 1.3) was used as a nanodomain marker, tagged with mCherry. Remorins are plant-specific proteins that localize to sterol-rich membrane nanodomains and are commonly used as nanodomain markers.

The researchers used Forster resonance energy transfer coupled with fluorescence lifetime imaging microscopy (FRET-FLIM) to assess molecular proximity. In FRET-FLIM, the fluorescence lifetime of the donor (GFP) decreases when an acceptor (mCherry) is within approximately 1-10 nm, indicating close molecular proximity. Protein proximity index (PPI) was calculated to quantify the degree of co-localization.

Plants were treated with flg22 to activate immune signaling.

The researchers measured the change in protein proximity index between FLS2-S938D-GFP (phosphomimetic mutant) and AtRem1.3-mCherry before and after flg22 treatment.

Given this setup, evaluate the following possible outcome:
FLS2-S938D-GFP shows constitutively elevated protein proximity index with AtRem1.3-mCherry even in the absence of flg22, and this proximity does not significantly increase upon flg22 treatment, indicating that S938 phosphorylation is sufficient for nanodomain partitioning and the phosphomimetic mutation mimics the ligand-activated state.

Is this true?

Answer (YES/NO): NO